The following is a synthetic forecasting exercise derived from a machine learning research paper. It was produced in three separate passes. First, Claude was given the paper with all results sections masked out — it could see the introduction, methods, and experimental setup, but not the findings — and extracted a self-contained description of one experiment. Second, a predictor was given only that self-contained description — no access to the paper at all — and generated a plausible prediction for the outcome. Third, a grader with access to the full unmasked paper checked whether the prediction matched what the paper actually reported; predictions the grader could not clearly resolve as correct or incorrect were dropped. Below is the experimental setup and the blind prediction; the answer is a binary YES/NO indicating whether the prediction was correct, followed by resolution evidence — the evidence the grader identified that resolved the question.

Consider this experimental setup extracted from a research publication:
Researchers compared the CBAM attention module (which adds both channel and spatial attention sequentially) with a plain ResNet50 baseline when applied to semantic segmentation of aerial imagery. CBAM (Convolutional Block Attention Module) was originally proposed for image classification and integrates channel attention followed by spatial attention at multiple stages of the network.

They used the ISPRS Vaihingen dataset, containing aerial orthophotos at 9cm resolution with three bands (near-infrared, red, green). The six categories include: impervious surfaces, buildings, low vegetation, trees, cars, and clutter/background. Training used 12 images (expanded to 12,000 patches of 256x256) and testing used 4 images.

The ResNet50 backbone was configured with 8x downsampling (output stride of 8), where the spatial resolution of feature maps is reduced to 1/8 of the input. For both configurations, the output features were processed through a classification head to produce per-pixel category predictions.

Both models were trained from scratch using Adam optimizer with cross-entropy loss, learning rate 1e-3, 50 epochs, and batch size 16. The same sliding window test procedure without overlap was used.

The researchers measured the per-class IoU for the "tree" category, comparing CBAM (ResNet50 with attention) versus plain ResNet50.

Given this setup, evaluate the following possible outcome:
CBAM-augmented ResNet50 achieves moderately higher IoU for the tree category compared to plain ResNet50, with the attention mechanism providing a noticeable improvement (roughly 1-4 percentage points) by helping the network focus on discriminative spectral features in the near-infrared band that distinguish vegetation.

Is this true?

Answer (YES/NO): YES